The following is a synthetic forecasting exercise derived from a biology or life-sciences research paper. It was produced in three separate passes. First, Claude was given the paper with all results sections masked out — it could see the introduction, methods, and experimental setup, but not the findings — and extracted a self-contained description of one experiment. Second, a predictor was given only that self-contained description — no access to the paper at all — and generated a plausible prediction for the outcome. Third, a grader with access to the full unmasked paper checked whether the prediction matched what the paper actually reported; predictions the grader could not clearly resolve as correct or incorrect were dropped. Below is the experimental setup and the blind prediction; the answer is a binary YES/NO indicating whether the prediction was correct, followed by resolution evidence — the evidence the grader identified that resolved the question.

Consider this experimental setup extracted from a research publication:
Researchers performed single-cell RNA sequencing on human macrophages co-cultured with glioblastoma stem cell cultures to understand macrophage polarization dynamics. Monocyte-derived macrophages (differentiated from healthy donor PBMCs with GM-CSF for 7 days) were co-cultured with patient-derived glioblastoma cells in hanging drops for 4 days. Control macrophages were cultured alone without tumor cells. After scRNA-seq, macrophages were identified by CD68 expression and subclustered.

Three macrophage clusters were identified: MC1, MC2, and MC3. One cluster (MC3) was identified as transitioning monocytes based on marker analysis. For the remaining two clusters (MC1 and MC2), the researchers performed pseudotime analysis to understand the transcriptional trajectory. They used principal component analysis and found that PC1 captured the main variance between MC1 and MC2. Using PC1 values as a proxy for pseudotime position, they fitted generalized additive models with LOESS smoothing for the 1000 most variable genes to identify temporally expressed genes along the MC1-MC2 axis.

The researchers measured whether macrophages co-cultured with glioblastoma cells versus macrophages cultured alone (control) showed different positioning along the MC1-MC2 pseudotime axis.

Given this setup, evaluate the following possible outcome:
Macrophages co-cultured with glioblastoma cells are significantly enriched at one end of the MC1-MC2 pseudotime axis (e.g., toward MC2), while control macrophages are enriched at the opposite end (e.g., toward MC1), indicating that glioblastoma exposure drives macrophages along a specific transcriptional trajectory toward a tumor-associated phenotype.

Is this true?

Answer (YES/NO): NO